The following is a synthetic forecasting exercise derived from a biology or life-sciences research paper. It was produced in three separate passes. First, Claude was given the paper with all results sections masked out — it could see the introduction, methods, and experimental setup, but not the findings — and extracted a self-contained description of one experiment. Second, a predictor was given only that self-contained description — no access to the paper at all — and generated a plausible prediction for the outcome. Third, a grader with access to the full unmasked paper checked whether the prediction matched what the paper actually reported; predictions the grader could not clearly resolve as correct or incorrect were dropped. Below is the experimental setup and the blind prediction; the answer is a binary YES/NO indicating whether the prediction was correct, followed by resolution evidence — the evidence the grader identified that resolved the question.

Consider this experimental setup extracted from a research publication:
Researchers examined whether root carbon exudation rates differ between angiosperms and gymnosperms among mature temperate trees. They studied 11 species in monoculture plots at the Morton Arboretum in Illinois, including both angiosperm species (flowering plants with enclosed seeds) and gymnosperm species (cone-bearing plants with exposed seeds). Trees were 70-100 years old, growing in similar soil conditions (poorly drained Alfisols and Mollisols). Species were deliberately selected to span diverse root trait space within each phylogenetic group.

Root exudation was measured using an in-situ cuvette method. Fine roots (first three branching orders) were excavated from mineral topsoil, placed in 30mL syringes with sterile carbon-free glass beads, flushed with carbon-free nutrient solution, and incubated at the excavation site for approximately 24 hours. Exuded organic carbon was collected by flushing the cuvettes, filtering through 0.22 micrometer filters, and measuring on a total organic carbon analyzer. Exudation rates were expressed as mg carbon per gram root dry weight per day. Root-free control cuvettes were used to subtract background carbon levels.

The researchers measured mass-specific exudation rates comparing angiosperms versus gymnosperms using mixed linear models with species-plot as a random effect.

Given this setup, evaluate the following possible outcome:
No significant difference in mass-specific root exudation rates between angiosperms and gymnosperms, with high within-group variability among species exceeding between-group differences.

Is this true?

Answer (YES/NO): NO